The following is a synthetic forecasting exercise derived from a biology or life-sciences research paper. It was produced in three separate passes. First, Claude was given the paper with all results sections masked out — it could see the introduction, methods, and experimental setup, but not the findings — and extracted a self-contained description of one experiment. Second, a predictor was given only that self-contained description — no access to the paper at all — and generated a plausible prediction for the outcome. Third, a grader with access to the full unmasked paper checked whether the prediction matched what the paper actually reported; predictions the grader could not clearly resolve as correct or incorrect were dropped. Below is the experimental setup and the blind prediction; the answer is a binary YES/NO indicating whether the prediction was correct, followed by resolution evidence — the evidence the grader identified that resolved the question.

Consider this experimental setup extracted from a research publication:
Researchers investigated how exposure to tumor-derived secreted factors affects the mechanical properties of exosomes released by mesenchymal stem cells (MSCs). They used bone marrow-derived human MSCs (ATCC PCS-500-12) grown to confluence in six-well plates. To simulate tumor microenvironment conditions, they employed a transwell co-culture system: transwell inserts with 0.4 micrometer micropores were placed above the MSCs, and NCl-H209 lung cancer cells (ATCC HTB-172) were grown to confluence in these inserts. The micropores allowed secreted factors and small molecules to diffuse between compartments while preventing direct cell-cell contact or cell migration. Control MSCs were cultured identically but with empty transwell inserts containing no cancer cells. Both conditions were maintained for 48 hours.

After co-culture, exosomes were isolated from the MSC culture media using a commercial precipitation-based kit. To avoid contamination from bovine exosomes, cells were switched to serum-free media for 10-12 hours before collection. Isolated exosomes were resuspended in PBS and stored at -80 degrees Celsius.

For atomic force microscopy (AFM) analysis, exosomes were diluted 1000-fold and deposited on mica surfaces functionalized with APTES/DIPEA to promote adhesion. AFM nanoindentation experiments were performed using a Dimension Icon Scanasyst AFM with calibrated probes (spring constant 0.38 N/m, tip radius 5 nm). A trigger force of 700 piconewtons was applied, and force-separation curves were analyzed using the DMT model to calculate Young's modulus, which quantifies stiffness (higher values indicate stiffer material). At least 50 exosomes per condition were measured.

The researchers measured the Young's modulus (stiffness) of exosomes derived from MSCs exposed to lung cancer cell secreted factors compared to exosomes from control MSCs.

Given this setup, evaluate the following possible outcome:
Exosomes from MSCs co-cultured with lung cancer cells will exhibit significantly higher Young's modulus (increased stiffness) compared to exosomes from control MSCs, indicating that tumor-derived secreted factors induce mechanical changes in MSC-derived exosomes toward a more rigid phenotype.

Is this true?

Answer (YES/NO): YES